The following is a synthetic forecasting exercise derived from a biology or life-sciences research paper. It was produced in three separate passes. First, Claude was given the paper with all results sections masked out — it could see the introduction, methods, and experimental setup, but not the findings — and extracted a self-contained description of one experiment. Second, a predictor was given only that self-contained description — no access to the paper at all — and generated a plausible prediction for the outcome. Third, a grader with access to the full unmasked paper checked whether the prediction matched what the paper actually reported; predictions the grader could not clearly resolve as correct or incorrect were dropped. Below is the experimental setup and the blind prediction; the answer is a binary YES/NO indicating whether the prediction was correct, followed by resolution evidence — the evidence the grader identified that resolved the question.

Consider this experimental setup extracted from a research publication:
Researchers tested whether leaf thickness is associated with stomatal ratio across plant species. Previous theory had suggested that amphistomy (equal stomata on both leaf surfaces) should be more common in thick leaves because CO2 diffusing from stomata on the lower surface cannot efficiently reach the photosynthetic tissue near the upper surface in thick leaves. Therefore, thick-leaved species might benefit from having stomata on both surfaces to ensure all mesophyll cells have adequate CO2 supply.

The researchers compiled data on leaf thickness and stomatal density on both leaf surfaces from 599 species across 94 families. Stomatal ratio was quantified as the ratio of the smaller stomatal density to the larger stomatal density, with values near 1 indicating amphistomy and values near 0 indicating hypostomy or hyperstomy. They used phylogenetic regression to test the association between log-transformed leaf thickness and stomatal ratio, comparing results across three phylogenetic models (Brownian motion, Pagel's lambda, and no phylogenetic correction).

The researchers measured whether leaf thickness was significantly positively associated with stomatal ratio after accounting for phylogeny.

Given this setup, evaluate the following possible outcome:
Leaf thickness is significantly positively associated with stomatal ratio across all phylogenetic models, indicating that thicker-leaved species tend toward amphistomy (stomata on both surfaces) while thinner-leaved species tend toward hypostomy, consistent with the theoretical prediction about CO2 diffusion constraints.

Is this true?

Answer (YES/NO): YES